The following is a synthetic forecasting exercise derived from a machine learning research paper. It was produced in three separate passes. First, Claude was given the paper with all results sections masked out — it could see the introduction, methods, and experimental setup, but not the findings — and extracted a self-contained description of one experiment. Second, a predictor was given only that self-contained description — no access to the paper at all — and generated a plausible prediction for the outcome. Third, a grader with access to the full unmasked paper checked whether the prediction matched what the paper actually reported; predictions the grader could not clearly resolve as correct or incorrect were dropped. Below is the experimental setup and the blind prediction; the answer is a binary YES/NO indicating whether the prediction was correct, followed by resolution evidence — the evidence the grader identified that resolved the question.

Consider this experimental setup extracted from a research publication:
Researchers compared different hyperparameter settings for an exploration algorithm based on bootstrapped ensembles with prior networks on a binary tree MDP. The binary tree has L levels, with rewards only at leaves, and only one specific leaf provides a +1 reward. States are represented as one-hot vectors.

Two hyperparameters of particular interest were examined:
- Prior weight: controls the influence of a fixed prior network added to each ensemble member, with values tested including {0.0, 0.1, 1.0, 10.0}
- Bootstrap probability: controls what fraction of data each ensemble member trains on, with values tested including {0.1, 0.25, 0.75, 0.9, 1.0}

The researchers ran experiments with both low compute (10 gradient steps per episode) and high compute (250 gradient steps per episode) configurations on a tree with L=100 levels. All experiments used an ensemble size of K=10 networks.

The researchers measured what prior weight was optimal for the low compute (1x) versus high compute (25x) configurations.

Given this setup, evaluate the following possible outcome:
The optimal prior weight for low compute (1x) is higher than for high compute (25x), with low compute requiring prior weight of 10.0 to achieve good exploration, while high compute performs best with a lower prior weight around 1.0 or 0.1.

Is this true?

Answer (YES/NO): NO